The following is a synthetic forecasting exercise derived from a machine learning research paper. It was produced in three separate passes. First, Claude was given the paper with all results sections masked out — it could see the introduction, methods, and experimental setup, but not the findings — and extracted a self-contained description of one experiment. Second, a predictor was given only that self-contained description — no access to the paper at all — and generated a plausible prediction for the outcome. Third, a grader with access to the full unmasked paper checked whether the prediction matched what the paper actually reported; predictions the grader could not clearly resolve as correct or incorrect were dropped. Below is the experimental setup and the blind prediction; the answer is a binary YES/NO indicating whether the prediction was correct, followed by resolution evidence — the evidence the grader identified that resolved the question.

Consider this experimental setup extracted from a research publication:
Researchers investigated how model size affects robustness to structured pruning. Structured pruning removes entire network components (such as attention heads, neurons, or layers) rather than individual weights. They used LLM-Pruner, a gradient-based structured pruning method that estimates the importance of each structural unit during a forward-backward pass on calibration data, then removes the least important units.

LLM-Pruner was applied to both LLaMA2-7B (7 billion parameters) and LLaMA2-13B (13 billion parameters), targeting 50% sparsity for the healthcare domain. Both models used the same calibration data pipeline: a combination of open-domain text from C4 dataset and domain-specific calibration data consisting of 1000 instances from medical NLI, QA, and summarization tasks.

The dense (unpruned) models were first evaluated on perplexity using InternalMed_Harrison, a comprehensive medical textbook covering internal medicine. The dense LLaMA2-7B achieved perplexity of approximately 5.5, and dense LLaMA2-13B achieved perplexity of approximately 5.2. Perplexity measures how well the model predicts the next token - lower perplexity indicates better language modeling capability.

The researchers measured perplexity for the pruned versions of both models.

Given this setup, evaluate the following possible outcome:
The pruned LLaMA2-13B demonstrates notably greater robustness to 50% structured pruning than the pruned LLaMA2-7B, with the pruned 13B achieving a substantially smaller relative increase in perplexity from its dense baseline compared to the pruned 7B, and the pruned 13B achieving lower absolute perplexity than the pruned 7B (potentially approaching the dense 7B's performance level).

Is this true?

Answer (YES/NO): NO